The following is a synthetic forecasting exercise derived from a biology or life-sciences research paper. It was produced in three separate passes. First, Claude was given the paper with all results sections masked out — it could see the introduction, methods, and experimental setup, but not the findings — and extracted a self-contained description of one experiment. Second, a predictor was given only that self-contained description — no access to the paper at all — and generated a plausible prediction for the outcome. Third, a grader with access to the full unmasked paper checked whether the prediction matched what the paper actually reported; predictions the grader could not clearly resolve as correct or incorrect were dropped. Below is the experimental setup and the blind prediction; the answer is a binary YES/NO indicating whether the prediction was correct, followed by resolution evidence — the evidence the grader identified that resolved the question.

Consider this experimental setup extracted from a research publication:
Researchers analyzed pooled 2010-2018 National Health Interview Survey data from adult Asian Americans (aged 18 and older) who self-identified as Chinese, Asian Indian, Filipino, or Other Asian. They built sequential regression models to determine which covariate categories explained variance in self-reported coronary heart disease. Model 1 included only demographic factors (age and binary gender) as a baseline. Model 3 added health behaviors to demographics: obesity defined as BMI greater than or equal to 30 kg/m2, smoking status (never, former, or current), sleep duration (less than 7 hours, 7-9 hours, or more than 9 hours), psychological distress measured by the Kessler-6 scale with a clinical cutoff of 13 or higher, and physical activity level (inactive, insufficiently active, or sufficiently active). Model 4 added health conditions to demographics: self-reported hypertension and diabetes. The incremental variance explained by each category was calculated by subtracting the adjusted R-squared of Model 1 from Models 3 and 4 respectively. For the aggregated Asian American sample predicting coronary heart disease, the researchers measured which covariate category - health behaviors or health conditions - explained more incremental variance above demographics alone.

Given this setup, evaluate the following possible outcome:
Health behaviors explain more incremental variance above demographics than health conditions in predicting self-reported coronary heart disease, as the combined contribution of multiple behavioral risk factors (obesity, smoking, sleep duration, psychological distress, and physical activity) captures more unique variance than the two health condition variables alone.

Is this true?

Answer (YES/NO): NO